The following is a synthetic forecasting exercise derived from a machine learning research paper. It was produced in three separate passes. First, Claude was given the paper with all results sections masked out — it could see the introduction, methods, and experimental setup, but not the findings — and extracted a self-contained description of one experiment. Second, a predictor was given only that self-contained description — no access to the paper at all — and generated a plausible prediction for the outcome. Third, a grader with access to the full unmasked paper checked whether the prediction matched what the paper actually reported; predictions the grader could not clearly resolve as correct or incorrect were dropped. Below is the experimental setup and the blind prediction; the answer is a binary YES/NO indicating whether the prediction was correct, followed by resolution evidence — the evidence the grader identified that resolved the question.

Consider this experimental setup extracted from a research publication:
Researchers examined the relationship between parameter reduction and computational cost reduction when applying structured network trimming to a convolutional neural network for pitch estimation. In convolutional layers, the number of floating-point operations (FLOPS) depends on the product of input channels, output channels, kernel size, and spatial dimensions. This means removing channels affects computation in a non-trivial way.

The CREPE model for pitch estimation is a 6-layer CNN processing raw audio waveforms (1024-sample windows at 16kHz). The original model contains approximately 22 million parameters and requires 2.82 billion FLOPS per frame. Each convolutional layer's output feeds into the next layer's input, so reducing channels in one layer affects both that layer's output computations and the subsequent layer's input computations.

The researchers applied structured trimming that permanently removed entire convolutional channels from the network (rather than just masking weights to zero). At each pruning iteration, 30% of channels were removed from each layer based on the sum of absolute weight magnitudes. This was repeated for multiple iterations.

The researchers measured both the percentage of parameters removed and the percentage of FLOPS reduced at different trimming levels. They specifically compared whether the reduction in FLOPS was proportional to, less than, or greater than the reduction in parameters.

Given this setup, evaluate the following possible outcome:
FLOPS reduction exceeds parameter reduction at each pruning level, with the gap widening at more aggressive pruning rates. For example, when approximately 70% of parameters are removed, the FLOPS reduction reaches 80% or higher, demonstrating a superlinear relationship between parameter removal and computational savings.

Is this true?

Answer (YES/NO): YES